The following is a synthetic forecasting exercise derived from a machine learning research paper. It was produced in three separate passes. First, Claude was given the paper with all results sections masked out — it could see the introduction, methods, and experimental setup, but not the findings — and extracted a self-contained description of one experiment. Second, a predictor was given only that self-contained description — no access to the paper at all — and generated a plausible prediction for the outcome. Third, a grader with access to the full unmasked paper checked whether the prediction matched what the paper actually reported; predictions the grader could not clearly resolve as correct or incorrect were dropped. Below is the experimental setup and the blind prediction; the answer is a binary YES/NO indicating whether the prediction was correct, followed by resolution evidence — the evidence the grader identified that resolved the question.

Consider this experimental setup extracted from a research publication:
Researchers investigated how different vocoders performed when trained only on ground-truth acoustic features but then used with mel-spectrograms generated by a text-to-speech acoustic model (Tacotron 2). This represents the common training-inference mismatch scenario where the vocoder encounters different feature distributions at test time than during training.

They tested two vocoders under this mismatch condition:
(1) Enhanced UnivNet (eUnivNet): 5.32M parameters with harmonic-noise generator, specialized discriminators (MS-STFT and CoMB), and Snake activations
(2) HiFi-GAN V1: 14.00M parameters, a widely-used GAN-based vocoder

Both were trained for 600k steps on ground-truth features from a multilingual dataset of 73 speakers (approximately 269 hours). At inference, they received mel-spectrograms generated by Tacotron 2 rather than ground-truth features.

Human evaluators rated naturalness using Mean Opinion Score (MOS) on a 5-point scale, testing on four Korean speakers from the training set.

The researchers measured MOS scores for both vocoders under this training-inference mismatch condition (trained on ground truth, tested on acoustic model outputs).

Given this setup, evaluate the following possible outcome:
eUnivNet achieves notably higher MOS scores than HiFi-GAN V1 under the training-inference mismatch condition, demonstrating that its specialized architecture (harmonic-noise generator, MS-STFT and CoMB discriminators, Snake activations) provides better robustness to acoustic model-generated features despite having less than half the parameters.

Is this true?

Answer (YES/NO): YES